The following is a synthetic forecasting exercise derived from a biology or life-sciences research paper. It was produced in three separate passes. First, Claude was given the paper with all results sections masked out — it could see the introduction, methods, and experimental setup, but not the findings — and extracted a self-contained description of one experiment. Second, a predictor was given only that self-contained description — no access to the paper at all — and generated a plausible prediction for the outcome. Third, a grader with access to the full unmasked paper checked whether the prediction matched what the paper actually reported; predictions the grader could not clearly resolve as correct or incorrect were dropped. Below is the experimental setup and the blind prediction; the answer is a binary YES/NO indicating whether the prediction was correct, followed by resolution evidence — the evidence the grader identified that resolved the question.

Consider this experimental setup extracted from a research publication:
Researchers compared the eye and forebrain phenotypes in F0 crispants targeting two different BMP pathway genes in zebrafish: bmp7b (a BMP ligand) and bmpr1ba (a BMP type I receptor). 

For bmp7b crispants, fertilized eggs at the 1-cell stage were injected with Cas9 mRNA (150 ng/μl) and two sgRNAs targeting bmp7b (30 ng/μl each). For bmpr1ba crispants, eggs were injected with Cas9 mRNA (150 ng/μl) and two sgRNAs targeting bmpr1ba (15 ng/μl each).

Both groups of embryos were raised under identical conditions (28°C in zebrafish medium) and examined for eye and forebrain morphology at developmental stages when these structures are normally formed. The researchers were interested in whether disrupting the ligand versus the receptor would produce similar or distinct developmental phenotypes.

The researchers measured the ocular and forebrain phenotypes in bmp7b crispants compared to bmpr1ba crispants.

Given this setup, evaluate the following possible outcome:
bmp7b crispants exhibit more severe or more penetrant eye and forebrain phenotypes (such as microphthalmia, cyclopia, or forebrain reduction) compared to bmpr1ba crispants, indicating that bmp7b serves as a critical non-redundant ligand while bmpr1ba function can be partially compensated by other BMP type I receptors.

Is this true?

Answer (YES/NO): NO